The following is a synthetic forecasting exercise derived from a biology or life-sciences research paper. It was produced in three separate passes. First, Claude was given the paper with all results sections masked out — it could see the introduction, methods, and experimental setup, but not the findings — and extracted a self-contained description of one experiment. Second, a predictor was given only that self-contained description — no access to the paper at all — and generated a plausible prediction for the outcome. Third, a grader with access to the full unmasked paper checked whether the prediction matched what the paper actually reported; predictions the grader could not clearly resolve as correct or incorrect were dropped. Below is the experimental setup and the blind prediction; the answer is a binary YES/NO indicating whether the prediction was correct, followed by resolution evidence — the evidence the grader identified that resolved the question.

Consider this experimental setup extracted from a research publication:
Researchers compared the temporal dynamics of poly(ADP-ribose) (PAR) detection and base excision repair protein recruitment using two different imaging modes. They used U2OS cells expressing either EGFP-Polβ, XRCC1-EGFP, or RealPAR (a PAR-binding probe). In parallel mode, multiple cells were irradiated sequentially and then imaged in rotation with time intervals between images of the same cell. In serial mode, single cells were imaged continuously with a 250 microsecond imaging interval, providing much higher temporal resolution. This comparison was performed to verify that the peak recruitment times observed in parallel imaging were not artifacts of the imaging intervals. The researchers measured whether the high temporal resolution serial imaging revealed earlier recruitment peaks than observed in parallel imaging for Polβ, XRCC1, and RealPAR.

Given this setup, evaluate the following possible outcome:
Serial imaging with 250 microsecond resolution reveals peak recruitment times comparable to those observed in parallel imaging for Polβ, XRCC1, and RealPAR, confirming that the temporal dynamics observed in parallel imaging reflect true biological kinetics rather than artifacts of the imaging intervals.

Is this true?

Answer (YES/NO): YES